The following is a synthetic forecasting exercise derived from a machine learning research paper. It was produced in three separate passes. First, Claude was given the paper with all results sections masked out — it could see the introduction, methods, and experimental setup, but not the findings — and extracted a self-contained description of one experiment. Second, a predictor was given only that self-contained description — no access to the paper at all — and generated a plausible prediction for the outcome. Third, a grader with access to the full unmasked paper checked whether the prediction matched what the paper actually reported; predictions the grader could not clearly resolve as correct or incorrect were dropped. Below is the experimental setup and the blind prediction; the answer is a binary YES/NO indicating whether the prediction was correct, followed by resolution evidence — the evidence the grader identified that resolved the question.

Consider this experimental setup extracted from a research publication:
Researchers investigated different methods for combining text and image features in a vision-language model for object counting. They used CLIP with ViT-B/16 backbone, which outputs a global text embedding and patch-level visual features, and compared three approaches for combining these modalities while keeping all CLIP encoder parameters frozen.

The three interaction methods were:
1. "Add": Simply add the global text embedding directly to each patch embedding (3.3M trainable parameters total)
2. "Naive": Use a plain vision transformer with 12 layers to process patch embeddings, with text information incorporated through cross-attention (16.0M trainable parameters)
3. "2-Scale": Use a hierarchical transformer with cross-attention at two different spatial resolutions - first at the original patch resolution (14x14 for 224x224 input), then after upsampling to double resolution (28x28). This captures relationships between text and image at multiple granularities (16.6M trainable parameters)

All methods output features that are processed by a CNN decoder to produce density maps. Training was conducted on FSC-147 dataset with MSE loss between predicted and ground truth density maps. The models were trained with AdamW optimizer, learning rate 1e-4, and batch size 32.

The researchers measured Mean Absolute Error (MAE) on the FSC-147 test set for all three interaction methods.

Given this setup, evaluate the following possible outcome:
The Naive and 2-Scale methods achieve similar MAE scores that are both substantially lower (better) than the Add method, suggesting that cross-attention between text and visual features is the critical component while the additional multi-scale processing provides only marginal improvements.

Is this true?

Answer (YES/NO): NO